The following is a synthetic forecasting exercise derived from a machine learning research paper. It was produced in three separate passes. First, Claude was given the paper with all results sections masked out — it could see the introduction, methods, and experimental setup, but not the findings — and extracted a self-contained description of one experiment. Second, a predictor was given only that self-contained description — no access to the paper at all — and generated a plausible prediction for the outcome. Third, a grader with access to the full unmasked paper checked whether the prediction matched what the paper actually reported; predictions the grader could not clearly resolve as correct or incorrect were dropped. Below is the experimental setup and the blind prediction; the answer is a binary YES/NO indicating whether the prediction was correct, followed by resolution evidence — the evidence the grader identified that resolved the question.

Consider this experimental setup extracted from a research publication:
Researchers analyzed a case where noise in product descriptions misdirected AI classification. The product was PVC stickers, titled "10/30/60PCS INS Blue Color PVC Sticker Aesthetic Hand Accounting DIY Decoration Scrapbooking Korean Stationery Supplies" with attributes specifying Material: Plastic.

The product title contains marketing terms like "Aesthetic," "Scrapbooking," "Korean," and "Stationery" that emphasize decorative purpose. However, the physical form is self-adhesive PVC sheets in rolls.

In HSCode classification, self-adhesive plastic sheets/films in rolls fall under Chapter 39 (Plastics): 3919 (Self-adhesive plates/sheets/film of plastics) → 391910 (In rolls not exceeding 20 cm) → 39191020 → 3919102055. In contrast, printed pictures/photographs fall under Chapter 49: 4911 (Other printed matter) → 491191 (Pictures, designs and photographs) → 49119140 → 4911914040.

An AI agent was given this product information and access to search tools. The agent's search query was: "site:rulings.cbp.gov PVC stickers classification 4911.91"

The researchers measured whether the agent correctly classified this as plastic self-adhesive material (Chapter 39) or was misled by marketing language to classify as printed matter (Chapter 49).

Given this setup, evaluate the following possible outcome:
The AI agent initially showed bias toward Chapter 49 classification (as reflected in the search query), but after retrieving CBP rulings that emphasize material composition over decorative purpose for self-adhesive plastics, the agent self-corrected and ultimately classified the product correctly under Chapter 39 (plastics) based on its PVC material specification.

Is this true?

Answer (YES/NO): NO